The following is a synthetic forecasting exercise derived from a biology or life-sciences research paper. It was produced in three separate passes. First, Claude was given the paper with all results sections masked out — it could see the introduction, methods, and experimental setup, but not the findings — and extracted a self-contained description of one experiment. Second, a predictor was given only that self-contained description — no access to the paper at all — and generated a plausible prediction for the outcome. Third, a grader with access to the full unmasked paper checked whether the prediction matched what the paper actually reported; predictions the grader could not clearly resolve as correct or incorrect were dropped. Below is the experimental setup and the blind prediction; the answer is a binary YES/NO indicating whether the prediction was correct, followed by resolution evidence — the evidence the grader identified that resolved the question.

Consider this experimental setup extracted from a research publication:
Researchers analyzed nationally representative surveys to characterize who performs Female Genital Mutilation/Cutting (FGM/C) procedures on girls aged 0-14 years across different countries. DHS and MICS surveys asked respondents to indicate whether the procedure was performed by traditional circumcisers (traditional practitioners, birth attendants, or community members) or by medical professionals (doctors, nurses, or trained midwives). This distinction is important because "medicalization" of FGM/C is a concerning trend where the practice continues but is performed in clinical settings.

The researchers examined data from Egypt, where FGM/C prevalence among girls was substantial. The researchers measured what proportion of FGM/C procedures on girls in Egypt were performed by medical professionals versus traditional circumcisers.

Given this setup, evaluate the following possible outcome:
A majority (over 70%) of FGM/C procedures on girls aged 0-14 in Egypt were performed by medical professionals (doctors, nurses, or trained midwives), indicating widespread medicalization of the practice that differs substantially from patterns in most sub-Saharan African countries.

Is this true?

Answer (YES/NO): YES